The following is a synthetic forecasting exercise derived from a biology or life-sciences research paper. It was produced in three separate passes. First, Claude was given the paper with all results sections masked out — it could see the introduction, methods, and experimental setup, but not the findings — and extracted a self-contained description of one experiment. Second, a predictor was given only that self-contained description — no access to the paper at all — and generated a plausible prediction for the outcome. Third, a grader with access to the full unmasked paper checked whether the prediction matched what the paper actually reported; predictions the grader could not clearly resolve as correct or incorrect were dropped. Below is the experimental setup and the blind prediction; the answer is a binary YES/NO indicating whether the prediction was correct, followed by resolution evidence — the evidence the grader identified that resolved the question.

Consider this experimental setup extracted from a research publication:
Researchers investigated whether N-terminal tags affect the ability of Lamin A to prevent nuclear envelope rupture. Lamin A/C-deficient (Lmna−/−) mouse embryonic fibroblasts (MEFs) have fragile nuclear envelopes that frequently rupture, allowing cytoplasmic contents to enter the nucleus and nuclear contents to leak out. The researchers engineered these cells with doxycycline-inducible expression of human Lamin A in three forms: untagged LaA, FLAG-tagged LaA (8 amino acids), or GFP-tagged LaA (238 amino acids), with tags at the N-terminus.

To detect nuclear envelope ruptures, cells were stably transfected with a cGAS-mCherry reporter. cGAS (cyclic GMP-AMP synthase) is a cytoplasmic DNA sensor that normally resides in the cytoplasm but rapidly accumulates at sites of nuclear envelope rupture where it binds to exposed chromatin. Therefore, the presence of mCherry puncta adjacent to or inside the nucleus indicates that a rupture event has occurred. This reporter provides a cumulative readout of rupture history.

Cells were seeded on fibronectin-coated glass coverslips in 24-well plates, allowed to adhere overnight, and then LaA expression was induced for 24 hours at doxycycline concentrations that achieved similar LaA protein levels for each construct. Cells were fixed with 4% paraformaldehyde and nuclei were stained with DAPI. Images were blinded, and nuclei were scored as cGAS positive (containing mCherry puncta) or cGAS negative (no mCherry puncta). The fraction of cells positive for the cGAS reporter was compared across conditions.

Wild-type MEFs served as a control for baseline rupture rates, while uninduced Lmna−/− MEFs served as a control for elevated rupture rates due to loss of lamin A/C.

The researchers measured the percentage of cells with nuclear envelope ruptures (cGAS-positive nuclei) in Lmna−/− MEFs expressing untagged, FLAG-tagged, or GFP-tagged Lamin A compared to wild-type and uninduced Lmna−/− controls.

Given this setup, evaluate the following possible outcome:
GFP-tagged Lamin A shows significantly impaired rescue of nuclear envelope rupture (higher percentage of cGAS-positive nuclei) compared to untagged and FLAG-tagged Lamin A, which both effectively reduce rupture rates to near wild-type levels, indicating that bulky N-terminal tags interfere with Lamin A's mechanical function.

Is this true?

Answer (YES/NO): NO